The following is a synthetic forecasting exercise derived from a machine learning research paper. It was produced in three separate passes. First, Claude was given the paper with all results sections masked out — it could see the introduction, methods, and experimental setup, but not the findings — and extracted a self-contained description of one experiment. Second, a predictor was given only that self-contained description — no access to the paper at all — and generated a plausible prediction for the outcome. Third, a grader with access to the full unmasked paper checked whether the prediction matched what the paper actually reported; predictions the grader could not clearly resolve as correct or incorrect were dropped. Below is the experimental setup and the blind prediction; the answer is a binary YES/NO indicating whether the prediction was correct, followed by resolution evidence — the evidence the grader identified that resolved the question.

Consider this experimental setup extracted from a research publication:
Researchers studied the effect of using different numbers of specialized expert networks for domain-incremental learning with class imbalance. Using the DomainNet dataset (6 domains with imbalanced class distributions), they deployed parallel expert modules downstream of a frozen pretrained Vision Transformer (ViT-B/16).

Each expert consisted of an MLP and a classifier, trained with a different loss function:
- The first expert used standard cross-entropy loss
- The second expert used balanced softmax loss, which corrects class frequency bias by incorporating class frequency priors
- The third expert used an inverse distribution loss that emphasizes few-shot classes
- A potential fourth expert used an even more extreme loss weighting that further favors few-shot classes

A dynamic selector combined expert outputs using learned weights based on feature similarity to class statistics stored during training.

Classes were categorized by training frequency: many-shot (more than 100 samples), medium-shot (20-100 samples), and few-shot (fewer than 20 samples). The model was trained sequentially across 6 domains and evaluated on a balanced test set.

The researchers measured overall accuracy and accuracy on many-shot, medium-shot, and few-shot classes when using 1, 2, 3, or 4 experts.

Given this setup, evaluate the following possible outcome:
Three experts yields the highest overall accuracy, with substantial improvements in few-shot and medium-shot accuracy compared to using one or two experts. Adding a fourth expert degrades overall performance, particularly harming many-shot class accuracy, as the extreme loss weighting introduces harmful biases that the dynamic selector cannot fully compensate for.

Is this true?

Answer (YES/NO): NO